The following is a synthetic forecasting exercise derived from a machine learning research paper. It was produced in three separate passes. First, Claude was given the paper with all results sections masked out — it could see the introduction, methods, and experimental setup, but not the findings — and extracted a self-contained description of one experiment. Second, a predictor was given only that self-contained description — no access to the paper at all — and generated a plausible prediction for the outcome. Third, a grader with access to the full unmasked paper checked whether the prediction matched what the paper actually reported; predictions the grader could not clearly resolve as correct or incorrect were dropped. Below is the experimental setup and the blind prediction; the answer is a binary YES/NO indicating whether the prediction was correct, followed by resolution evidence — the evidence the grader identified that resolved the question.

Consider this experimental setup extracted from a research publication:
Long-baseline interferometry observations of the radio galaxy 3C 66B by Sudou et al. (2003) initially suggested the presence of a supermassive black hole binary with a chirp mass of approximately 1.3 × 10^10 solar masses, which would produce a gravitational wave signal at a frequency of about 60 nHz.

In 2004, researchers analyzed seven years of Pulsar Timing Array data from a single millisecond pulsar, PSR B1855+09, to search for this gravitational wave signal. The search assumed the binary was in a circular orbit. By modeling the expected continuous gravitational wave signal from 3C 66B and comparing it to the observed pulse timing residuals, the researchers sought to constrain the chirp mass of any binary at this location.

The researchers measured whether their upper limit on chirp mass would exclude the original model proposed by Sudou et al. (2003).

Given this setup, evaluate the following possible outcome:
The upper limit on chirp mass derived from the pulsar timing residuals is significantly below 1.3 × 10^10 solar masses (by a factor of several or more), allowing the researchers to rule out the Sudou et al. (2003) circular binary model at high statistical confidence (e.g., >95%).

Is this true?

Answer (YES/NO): NO